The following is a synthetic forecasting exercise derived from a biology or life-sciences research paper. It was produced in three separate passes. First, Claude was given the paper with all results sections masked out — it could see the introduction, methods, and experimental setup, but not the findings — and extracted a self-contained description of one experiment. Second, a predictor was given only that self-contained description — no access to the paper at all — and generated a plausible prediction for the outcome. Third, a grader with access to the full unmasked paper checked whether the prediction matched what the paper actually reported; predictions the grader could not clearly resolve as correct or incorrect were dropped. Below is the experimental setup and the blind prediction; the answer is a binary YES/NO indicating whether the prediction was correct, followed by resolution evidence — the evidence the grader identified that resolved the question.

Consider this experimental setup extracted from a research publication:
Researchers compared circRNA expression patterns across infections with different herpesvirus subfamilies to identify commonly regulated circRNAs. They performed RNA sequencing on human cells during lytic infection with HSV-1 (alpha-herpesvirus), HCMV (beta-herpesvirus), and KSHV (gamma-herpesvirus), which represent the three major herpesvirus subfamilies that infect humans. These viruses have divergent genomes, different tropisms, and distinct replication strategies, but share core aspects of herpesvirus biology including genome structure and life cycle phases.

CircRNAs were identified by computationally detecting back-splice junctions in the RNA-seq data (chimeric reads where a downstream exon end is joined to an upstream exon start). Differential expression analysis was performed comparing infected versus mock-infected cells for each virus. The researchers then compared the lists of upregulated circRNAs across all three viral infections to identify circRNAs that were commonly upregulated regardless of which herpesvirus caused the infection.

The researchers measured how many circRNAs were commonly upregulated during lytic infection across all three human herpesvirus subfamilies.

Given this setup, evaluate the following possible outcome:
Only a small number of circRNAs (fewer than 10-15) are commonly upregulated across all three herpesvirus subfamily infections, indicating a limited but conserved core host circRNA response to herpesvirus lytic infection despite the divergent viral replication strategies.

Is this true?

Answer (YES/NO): YES